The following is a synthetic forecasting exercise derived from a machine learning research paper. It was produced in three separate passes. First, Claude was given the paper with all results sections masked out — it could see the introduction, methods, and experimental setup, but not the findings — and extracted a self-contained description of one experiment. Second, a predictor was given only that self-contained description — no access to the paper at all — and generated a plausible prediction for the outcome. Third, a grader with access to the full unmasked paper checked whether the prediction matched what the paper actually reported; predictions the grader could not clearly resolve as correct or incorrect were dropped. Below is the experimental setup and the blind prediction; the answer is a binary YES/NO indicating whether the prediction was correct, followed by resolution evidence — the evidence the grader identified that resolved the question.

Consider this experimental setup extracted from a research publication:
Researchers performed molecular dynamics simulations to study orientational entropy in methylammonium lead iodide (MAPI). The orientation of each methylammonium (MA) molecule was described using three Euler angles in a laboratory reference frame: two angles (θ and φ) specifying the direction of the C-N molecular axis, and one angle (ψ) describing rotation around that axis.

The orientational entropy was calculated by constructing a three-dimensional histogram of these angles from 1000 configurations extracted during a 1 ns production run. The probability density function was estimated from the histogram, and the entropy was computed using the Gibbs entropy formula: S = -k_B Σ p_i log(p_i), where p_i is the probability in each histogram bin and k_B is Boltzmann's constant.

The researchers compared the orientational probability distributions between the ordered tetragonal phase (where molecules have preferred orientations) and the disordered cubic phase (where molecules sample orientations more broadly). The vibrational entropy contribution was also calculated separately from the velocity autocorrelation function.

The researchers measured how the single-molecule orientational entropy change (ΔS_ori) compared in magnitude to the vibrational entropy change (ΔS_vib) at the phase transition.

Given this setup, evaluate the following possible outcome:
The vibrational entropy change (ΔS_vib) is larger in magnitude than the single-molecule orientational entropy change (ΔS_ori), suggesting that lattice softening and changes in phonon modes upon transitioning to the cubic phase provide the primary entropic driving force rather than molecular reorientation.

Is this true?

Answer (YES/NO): YES